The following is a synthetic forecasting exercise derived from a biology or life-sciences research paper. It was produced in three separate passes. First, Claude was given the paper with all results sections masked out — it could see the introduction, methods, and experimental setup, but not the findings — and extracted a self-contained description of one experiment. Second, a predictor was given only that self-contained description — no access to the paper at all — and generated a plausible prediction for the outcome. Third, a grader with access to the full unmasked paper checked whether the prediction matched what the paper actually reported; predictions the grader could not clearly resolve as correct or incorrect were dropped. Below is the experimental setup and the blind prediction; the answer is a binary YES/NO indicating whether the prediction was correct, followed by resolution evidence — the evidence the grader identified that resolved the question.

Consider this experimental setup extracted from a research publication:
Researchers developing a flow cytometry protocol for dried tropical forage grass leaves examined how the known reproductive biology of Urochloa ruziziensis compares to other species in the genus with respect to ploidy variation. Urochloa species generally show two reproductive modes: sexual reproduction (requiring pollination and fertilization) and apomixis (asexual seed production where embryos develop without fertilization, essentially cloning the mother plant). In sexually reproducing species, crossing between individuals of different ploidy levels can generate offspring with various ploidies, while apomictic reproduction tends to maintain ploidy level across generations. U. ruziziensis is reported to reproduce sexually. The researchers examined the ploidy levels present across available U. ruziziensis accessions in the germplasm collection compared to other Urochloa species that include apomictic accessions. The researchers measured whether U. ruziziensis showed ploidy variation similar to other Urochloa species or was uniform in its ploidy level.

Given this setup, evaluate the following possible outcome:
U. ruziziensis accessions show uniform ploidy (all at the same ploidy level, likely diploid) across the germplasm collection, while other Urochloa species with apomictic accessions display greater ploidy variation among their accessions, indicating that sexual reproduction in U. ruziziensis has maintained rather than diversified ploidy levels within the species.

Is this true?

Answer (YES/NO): YES